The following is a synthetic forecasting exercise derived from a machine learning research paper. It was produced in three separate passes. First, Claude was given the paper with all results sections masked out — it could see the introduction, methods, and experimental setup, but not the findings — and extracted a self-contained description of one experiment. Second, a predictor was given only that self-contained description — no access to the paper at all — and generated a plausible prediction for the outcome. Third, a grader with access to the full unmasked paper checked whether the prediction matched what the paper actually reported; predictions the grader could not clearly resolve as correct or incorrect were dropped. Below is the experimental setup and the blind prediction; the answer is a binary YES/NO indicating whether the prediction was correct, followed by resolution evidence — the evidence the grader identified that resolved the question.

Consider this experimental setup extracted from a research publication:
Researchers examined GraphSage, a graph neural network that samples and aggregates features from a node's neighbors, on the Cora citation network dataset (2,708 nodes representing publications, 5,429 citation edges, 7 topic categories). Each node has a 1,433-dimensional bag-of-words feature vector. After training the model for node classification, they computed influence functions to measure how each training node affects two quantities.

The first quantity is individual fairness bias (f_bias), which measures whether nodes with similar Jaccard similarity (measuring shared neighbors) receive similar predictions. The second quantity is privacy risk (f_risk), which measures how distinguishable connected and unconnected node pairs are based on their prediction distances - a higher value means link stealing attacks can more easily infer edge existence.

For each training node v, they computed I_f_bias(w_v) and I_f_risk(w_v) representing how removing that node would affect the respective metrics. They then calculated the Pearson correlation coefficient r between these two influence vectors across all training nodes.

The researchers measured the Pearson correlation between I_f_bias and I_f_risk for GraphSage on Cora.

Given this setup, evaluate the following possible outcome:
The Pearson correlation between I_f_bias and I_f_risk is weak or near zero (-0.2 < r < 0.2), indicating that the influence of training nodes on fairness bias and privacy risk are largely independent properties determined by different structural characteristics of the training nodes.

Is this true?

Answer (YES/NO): NO